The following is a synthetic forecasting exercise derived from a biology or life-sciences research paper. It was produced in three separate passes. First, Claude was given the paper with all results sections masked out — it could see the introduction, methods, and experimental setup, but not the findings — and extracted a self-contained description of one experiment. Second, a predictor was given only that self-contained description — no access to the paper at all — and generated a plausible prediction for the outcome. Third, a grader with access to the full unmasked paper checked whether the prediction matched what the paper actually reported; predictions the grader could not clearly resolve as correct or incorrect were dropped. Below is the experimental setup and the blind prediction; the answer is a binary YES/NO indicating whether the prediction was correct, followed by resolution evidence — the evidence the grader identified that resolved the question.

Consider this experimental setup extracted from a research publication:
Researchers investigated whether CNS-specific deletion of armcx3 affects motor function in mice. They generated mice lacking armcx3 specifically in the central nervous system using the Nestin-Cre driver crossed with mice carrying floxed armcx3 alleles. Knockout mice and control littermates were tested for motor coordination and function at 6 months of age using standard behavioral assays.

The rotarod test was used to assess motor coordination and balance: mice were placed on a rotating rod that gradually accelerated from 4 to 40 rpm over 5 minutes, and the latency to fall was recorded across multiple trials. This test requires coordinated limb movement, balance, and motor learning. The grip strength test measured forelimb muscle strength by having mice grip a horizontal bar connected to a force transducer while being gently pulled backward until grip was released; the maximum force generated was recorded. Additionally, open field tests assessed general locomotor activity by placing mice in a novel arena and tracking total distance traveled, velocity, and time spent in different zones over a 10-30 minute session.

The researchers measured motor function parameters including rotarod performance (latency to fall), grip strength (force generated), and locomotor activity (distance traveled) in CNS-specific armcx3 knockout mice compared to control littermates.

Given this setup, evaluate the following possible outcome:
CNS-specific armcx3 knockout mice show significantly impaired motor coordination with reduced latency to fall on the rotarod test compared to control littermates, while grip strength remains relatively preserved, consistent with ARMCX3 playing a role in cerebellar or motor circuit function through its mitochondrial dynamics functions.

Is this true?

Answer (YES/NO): NO